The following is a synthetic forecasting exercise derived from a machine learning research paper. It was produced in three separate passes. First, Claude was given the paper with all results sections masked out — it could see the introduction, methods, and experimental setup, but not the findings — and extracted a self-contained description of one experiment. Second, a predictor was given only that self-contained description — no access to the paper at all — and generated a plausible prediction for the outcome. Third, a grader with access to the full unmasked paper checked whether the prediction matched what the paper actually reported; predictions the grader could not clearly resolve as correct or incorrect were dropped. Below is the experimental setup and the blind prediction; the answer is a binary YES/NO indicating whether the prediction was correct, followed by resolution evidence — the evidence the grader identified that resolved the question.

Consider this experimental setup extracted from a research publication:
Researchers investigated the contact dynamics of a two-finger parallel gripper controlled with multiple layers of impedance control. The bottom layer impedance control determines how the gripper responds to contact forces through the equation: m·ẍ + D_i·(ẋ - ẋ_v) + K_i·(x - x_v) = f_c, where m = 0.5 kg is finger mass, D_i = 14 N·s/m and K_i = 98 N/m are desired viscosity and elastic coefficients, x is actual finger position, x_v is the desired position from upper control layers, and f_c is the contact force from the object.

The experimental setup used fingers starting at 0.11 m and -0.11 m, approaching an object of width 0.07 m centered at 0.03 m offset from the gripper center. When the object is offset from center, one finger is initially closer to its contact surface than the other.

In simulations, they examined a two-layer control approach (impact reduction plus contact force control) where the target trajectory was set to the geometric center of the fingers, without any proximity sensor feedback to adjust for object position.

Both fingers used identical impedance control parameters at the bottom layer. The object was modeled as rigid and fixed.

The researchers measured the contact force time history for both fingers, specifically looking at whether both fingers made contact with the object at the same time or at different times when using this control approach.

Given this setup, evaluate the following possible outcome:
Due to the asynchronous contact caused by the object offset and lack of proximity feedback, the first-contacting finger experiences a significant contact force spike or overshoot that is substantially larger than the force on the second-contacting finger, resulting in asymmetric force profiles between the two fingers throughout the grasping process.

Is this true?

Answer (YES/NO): NO